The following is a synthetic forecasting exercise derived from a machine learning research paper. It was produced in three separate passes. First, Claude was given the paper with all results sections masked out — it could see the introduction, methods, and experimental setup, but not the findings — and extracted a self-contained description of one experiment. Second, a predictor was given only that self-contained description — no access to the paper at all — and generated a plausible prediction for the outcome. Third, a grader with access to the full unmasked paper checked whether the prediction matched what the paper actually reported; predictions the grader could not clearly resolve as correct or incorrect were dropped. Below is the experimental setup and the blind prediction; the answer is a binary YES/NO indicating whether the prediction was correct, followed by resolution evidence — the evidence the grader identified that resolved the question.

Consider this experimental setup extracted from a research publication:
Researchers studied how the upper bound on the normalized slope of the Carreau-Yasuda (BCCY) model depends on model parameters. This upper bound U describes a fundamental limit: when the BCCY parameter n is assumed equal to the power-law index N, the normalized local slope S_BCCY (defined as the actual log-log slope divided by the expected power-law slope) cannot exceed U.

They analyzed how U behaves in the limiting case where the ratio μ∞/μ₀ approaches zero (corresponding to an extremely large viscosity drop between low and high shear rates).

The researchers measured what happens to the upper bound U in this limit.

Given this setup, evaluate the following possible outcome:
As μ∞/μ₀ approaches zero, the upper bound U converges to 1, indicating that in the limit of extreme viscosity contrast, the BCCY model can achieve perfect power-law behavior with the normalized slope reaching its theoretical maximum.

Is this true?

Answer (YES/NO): YES